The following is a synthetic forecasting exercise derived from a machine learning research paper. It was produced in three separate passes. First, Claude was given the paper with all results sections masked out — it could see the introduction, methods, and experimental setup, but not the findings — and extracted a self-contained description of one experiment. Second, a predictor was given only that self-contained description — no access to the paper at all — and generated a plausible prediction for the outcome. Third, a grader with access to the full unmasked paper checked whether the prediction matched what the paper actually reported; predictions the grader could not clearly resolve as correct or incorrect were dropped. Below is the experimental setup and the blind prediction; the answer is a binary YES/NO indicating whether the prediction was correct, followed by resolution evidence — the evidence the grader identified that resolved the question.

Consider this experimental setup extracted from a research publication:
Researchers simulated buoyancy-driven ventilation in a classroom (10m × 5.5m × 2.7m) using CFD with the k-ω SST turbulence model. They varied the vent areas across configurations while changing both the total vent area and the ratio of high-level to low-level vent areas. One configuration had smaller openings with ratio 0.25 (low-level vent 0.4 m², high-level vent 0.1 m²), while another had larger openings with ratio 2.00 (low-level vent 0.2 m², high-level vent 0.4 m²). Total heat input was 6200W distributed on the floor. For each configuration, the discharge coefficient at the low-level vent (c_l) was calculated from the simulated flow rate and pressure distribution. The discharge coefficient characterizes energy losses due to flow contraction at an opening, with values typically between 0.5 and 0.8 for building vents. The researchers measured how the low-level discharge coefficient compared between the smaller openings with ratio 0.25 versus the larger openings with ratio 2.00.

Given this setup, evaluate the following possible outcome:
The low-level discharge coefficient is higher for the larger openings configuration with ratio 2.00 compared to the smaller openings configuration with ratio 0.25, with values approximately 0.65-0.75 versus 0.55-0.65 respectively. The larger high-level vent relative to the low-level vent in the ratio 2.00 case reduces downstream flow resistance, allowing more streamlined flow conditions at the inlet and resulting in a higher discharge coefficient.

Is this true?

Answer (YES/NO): NO